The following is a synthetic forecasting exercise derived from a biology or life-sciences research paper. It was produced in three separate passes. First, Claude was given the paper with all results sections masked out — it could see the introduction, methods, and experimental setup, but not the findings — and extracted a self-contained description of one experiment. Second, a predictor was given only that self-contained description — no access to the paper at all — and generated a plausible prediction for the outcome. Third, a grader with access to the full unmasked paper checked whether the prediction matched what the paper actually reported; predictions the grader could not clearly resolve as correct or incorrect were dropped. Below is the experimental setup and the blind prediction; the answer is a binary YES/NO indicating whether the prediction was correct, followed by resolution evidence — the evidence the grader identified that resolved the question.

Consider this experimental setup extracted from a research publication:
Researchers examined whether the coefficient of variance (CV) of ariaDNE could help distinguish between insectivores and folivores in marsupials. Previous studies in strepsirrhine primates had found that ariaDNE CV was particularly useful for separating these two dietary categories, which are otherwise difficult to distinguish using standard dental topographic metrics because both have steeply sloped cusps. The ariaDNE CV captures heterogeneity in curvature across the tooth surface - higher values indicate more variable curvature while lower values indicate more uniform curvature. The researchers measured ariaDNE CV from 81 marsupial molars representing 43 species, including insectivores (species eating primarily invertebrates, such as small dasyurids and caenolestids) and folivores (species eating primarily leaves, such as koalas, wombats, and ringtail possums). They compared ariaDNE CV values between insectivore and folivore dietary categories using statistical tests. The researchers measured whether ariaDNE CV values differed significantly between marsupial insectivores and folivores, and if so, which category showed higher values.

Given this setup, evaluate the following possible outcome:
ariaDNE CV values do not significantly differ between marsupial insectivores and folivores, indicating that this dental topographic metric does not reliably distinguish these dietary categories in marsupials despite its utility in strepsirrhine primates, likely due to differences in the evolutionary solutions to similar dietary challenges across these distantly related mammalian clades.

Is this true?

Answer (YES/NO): YES